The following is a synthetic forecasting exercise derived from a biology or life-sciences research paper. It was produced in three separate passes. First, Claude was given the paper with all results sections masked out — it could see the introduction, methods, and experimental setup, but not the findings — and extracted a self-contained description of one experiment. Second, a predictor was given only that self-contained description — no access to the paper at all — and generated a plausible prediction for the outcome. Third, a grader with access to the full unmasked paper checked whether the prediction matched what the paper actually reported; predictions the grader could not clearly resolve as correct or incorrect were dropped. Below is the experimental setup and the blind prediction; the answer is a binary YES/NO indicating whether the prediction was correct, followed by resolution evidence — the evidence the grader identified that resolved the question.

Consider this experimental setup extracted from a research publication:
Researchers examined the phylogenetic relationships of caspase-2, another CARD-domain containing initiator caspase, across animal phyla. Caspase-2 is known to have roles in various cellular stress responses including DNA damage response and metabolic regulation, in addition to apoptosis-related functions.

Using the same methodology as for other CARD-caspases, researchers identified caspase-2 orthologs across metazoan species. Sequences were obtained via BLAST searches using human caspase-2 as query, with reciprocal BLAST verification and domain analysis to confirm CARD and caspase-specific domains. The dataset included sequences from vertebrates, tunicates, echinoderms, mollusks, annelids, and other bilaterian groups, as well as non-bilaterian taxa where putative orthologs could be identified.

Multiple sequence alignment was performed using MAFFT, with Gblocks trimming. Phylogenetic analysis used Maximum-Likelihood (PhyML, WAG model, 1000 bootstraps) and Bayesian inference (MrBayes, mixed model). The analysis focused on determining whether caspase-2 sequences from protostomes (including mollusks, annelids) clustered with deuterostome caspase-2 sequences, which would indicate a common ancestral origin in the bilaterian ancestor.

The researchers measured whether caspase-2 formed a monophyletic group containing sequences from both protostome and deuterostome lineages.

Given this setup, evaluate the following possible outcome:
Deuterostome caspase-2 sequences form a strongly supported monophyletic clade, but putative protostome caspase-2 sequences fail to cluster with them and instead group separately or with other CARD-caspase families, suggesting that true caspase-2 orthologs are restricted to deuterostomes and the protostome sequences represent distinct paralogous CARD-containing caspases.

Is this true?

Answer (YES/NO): NO